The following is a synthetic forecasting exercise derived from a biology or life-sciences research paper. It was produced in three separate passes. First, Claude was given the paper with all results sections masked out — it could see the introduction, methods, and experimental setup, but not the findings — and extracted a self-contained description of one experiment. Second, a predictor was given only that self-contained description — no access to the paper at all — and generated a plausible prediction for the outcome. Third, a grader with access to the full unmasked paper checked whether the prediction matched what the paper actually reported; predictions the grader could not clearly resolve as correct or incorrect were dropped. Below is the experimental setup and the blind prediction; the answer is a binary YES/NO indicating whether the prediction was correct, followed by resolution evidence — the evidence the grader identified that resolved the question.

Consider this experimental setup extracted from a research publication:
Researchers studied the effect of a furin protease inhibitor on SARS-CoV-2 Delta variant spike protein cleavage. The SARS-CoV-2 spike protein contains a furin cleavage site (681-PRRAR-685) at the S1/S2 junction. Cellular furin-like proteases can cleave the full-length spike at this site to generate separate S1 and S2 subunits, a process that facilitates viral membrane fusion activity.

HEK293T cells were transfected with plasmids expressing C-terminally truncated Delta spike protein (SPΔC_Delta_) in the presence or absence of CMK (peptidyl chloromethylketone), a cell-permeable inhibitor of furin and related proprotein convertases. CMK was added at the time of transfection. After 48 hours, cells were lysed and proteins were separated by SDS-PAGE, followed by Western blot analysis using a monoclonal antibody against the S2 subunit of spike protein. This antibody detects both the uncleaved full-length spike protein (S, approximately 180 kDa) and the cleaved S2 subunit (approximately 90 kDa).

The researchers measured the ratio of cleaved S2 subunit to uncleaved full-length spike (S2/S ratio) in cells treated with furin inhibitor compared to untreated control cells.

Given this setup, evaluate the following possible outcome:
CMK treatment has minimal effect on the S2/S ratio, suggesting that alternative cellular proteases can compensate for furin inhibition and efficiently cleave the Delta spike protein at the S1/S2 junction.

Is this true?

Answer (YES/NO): NO